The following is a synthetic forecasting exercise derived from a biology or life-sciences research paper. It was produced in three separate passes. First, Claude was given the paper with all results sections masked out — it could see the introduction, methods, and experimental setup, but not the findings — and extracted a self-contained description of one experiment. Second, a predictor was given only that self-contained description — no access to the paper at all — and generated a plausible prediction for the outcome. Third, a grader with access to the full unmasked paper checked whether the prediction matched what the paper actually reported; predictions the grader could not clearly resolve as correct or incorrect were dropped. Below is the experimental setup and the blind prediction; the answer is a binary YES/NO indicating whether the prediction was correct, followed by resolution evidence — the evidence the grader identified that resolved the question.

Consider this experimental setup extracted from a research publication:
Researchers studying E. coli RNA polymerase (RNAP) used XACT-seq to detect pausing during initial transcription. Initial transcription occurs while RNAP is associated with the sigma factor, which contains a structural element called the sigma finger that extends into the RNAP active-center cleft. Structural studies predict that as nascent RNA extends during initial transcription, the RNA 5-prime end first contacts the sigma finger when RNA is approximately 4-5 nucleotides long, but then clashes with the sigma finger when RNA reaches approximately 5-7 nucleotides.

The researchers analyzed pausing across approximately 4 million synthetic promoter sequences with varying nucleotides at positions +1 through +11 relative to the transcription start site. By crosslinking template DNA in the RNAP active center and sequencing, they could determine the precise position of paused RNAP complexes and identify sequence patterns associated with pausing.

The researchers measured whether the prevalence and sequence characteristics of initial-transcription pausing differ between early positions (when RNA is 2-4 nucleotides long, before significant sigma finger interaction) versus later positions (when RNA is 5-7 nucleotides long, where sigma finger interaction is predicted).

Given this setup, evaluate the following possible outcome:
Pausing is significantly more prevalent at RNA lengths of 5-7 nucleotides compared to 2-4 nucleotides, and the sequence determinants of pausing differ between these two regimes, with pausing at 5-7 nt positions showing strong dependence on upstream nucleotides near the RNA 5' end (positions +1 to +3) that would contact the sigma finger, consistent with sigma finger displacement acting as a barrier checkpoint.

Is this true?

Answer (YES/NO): NO